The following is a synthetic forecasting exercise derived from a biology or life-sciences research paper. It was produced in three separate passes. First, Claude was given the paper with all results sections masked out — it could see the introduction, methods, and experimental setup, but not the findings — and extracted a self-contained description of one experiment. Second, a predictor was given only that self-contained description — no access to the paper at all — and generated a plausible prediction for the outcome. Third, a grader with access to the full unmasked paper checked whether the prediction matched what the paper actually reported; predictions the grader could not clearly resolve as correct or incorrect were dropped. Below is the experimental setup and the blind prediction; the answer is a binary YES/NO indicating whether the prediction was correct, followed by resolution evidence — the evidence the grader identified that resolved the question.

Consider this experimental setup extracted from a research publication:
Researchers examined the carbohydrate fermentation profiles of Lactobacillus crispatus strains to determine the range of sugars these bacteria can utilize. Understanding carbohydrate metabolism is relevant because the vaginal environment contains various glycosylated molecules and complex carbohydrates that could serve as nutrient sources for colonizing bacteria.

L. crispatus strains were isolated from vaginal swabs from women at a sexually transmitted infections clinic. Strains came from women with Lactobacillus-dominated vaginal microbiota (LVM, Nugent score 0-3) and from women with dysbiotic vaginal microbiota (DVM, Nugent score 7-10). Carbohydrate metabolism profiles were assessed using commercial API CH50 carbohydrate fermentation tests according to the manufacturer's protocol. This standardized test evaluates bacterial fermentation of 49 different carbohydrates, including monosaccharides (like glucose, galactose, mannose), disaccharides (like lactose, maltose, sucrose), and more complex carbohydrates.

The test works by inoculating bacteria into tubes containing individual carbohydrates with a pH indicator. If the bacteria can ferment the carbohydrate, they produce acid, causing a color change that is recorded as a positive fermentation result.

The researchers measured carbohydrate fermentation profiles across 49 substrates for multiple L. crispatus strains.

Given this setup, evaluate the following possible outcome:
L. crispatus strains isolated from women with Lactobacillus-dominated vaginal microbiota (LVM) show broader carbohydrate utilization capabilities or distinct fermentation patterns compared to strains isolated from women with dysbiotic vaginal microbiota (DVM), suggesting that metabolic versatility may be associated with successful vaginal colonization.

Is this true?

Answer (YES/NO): NO